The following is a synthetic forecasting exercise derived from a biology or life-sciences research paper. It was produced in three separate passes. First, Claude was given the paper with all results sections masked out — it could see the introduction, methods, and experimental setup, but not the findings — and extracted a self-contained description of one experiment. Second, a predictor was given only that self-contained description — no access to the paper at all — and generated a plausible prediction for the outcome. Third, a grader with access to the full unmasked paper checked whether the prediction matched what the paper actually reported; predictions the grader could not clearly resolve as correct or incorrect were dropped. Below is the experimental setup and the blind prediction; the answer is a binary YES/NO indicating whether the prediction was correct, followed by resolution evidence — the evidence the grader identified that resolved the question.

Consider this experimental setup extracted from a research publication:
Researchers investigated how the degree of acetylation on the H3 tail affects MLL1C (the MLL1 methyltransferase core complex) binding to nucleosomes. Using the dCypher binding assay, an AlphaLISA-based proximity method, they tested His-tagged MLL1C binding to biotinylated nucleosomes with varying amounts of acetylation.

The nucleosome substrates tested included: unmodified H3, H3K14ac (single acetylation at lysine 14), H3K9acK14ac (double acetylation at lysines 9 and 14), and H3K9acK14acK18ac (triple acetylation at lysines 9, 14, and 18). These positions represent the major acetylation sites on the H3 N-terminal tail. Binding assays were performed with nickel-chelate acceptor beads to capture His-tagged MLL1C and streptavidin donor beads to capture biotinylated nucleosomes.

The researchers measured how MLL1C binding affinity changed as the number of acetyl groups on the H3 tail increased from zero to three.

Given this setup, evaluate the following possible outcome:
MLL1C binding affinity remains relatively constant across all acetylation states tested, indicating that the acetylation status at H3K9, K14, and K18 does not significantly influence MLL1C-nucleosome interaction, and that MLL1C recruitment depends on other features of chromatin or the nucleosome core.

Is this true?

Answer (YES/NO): YES